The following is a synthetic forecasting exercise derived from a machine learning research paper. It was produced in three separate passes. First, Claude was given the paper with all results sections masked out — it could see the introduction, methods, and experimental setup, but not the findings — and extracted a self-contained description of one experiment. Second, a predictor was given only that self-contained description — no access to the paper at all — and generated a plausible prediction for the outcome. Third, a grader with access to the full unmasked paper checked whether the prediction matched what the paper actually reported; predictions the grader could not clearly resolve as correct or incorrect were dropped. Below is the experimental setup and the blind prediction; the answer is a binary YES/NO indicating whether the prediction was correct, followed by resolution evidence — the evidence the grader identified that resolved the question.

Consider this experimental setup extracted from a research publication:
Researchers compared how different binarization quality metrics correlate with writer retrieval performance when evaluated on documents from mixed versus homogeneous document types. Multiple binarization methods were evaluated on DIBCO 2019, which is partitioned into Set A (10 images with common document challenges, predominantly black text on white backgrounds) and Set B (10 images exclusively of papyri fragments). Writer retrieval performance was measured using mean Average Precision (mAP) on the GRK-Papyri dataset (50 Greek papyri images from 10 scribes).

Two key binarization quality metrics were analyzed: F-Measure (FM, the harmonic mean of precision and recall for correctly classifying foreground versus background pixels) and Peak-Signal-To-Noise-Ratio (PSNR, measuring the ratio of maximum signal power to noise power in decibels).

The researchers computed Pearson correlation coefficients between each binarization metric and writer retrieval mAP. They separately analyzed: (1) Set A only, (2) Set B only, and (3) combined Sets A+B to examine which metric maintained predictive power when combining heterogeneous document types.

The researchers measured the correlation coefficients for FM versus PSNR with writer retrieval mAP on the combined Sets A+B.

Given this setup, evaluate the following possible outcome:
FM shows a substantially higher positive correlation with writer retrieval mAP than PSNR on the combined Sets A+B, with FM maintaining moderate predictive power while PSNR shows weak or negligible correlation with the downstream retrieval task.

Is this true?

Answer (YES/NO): NO